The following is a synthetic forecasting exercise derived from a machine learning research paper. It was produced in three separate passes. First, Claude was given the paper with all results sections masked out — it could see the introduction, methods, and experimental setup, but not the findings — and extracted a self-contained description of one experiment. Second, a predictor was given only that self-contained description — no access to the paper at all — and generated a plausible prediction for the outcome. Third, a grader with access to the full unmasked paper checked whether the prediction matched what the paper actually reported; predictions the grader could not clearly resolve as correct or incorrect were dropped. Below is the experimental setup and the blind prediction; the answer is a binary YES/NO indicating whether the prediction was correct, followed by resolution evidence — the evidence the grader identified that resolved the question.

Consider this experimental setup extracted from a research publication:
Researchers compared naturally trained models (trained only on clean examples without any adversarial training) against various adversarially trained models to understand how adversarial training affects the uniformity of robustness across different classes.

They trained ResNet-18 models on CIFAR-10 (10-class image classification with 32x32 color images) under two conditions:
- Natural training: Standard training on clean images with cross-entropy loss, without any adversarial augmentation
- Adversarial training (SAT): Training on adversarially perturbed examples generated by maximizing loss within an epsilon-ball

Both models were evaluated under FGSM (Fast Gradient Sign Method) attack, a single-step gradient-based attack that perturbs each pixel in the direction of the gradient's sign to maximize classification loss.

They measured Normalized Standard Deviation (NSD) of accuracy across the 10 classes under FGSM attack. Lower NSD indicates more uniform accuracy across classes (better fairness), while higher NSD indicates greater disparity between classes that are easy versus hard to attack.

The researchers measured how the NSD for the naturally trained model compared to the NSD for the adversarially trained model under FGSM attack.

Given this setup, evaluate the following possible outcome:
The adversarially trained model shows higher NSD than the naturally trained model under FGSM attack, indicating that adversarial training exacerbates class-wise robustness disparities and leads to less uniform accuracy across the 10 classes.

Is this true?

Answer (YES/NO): NO